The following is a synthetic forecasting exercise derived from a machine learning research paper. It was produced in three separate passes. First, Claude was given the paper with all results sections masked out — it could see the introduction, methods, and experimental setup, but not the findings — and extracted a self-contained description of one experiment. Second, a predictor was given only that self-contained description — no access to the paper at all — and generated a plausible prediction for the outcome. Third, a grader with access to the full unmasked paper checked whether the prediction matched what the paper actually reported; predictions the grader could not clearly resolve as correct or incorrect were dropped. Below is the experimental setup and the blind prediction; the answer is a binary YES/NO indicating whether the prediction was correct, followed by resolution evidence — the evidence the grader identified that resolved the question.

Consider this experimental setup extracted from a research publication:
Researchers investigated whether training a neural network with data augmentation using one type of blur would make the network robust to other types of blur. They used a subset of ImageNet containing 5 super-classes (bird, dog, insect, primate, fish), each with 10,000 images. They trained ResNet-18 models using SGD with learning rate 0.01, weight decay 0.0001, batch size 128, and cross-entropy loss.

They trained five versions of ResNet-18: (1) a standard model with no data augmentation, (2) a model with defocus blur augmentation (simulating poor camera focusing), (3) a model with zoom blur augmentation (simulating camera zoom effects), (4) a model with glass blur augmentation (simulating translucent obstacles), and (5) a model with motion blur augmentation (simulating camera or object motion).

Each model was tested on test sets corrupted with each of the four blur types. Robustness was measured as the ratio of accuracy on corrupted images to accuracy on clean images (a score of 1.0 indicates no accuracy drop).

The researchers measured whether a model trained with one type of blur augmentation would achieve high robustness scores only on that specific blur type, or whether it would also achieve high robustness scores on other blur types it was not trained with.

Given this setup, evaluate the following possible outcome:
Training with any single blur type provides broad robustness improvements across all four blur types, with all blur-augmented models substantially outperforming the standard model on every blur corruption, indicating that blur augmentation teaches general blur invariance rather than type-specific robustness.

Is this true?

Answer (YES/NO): YES